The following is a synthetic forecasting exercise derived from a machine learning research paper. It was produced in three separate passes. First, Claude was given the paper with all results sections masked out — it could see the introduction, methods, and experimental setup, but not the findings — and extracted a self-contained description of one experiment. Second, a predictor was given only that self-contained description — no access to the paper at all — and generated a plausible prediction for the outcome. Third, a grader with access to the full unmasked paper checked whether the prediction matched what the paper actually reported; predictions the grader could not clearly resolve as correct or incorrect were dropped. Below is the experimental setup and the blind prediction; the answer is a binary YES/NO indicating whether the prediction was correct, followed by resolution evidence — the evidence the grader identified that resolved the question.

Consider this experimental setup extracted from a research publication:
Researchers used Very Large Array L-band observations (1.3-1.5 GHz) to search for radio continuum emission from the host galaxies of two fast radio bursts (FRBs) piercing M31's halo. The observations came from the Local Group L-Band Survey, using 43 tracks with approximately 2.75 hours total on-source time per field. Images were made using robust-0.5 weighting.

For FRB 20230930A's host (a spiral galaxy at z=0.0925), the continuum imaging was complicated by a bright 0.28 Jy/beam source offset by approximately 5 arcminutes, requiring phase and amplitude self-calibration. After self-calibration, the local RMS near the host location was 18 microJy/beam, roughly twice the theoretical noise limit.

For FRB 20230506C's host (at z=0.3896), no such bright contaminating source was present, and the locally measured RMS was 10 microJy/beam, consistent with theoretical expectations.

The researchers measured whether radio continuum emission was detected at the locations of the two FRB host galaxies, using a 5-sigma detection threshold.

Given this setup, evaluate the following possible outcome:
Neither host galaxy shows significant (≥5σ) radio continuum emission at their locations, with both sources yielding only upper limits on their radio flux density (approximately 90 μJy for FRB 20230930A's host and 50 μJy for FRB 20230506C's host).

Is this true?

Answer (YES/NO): NO